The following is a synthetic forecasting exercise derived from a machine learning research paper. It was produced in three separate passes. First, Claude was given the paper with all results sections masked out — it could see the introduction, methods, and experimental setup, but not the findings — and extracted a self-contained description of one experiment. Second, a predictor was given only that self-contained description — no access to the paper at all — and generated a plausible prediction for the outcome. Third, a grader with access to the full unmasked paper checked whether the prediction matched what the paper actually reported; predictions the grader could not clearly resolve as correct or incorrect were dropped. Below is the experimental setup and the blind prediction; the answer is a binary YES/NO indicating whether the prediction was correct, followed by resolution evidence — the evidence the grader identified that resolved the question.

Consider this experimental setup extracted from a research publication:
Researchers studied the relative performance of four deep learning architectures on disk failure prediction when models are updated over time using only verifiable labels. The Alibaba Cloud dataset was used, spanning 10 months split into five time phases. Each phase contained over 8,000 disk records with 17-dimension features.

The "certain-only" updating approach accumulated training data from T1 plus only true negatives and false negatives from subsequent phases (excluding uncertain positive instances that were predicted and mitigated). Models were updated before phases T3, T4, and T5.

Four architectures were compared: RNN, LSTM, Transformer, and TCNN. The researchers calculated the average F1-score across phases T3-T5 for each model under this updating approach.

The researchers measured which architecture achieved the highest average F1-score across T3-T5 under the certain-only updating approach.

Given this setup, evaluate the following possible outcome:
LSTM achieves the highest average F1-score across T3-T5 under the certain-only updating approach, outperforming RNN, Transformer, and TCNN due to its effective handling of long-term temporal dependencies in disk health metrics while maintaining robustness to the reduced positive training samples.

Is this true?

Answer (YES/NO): NO